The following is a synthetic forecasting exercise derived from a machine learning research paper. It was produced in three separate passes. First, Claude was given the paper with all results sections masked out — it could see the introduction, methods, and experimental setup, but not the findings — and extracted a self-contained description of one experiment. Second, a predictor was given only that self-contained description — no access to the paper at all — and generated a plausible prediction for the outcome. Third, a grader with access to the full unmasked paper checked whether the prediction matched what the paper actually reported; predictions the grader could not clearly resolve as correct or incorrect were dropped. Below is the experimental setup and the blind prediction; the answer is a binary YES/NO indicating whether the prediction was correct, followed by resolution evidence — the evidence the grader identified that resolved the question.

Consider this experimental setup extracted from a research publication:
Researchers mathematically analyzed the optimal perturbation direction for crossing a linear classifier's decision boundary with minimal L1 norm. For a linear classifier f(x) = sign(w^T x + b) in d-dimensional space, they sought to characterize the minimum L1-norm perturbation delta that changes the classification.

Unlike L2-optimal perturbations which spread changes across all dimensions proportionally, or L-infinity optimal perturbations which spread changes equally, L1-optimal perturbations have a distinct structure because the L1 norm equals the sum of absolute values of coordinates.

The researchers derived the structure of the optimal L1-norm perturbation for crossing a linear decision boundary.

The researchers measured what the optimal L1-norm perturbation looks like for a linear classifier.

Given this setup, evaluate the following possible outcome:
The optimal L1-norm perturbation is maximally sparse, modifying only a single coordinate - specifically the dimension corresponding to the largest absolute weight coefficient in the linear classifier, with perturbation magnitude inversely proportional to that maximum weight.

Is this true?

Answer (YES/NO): YES